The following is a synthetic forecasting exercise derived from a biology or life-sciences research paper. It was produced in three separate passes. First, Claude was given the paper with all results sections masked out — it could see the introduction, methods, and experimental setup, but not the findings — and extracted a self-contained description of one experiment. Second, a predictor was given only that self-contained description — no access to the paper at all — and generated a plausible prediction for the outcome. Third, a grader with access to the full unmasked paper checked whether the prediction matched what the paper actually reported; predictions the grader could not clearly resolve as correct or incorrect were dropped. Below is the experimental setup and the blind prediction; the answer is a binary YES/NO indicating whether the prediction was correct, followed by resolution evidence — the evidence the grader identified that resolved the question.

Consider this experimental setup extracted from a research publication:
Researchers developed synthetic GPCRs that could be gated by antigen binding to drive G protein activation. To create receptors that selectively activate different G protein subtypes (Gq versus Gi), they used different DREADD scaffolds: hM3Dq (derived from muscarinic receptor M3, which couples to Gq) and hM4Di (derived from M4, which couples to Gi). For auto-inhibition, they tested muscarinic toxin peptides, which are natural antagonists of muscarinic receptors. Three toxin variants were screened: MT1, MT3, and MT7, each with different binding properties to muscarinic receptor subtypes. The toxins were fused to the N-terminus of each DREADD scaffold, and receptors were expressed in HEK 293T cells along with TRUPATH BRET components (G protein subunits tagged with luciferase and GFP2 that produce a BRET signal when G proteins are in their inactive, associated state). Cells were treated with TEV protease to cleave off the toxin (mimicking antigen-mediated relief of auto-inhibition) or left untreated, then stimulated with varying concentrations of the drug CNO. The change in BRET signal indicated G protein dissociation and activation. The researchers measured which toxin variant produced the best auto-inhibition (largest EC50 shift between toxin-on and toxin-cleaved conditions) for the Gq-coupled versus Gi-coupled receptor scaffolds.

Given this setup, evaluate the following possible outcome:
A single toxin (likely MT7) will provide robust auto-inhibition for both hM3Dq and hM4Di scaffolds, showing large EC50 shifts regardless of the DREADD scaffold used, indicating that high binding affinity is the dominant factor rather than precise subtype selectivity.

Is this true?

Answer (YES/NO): NO